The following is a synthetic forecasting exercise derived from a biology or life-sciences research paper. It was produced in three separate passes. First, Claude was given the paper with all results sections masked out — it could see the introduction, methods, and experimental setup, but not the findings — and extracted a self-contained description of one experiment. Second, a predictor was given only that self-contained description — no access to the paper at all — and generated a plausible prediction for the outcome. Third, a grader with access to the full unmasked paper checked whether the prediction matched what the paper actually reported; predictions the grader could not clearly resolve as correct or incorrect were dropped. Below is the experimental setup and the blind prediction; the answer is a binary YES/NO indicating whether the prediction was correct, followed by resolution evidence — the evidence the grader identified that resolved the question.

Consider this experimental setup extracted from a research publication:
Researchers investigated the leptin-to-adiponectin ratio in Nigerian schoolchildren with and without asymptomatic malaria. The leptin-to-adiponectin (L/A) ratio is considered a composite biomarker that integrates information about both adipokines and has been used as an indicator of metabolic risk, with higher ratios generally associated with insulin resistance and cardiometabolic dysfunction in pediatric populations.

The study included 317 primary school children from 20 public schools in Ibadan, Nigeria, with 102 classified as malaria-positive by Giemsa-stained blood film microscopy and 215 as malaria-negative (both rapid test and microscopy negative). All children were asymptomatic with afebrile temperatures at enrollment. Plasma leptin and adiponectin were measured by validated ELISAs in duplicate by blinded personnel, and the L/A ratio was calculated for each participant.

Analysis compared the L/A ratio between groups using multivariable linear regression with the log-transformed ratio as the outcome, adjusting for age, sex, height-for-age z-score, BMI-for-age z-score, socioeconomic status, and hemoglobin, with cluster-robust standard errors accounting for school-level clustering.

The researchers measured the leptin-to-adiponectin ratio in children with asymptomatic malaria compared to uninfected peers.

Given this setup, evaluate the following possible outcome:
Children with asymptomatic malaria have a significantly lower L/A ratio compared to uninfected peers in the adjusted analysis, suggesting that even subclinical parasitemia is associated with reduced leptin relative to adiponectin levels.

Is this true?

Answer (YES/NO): YES